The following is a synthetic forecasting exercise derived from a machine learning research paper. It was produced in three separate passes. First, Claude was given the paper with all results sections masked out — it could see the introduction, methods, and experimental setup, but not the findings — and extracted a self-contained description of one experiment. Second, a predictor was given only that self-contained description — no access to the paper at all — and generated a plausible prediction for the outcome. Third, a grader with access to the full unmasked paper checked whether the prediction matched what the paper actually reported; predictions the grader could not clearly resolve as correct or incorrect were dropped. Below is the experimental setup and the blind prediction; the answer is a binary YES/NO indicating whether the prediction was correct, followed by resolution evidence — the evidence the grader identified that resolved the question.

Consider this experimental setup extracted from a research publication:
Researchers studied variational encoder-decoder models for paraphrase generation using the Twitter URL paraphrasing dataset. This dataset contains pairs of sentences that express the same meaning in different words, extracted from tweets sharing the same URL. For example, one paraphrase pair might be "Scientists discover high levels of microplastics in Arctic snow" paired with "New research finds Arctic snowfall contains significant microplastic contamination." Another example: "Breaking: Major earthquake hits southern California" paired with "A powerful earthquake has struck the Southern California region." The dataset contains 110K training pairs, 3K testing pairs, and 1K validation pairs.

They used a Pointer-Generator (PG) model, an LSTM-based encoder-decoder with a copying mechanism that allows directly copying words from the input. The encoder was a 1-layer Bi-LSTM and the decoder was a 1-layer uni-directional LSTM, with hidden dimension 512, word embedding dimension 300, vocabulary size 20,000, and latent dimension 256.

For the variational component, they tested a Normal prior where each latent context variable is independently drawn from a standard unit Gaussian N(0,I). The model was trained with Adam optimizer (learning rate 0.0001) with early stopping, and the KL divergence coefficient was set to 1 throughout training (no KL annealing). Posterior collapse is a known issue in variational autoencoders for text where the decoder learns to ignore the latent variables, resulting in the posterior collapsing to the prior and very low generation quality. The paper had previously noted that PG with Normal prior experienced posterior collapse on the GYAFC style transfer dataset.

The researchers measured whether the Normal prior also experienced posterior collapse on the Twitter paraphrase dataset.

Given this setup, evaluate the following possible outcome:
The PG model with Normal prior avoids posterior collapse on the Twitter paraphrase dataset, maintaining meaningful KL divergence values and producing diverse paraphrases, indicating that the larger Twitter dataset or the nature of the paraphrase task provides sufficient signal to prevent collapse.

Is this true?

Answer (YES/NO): NO